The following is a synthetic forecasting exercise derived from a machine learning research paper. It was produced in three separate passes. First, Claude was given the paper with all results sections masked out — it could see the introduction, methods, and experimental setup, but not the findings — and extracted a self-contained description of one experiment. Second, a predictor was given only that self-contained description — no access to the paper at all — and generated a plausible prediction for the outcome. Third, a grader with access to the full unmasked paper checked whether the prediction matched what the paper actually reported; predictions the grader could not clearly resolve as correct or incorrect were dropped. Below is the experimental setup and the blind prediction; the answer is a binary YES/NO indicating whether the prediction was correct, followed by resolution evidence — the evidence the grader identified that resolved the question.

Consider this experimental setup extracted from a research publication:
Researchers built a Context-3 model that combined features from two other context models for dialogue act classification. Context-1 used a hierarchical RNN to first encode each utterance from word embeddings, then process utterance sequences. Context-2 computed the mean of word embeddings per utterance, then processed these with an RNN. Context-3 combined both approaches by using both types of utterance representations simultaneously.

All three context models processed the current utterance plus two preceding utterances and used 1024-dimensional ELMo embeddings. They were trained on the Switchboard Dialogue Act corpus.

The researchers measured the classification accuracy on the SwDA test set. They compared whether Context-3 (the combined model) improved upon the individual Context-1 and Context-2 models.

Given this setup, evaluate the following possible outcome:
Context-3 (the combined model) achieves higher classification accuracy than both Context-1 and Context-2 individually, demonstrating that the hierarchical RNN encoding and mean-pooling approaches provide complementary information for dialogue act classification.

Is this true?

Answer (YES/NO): NO